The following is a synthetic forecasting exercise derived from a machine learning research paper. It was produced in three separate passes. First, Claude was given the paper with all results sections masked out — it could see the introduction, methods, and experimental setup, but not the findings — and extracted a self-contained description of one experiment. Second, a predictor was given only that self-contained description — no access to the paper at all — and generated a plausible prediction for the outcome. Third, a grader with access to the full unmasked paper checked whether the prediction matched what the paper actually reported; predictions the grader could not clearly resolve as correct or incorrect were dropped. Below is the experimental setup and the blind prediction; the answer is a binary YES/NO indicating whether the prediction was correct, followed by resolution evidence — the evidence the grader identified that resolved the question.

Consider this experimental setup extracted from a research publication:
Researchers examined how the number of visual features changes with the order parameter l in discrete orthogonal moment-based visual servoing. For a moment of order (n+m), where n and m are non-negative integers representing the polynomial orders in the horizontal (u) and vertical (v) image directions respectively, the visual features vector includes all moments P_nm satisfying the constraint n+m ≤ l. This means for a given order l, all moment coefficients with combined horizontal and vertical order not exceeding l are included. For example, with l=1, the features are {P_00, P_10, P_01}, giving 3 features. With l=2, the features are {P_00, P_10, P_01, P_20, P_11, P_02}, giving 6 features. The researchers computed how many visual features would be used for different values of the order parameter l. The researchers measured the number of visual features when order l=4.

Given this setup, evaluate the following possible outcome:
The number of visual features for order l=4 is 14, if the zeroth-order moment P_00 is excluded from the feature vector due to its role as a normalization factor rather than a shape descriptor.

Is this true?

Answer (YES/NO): NO